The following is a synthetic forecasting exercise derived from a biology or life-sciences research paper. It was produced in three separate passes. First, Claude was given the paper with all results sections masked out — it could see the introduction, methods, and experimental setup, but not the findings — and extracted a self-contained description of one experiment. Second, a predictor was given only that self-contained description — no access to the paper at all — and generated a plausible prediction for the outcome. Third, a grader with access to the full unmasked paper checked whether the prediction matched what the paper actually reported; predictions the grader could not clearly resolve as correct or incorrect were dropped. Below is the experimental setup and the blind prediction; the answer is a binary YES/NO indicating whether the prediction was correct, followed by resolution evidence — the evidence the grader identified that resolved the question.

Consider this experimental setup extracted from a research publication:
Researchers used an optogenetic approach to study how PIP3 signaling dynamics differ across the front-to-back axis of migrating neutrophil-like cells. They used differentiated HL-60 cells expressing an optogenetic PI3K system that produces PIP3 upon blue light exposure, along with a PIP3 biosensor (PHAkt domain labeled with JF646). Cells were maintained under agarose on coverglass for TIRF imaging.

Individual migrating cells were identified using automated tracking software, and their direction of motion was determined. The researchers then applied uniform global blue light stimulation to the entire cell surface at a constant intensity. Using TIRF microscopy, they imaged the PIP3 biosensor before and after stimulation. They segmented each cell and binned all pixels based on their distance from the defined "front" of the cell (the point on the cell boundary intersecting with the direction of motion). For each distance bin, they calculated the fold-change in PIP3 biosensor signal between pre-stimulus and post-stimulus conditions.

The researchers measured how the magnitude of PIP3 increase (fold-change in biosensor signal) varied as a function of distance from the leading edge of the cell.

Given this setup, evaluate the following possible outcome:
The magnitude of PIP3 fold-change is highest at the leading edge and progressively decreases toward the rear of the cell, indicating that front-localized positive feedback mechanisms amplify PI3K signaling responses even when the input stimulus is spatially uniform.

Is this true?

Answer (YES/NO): NO